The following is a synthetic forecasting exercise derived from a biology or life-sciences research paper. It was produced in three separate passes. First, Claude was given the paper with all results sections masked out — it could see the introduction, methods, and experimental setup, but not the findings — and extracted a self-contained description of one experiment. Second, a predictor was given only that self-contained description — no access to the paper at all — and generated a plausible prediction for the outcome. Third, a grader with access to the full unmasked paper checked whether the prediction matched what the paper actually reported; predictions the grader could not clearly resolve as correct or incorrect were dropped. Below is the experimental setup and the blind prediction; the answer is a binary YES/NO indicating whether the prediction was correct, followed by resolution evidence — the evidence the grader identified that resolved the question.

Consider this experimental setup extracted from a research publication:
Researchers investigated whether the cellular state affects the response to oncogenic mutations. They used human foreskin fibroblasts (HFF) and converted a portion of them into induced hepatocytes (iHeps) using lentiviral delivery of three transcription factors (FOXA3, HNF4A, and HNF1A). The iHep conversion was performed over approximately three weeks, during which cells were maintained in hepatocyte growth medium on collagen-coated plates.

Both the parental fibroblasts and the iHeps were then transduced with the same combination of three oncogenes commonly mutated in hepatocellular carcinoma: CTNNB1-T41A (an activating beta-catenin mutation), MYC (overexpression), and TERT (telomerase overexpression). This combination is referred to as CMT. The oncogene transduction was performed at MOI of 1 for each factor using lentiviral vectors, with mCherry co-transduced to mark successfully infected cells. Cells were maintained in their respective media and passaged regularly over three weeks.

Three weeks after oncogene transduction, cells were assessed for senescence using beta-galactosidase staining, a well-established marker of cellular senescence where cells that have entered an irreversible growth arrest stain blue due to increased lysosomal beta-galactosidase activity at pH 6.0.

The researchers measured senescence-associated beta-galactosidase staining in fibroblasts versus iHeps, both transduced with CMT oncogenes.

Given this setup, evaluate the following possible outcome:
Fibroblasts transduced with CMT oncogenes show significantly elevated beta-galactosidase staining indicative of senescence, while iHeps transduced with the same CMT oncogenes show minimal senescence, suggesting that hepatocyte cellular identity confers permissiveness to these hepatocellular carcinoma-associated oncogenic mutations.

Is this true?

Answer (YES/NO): YES